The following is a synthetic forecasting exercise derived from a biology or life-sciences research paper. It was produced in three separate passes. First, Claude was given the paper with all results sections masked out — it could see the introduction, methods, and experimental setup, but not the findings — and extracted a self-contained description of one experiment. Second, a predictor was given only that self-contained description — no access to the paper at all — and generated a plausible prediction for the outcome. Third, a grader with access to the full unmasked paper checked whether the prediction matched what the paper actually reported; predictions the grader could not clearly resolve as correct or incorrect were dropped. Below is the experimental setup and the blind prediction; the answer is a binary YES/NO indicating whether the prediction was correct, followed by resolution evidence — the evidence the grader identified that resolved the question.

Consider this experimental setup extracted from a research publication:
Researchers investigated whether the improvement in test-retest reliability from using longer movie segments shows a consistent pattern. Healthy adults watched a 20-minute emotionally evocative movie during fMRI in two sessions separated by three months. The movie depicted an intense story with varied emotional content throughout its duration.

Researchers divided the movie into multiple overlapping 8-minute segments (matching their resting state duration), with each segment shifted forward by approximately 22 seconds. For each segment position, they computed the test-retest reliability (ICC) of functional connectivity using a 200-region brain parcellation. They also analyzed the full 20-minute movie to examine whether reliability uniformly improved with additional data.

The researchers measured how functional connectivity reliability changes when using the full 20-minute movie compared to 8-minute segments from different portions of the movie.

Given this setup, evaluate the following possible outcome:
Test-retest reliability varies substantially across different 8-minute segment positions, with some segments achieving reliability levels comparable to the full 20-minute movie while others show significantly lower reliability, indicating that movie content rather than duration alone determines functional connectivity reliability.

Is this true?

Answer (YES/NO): YES